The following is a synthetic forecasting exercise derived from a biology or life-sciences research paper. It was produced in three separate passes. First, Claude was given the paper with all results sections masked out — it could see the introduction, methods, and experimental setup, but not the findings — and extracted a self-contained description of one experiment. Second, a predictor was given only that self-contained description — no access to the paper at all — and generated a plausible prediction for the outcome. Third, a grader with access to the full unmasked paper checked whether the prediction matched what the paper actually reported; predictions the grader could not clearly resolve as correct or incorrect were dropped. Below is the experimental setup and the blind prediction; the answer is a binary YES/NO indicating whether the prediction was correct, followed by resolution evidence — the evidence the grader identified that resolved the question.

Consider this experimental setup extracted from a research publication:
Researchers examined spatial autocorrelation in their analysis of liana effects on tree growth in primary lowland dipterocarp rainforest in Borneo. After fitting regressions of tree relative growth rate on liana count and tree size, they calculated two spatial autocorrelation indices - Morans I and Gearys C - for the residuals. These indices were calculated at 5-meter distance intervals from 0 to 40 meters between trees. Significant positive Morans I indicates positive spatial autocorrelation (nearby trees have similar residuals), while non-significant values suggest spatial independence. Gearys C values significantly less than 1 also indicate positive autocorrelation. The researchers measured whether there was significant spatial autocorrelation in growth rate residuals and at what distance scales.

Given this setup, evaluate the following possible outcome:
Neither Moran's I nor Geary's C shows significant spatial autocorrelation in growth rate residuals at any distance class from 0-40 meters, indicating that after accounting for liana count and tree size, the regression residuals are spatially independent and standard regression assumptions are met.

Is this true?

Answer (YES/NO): NO